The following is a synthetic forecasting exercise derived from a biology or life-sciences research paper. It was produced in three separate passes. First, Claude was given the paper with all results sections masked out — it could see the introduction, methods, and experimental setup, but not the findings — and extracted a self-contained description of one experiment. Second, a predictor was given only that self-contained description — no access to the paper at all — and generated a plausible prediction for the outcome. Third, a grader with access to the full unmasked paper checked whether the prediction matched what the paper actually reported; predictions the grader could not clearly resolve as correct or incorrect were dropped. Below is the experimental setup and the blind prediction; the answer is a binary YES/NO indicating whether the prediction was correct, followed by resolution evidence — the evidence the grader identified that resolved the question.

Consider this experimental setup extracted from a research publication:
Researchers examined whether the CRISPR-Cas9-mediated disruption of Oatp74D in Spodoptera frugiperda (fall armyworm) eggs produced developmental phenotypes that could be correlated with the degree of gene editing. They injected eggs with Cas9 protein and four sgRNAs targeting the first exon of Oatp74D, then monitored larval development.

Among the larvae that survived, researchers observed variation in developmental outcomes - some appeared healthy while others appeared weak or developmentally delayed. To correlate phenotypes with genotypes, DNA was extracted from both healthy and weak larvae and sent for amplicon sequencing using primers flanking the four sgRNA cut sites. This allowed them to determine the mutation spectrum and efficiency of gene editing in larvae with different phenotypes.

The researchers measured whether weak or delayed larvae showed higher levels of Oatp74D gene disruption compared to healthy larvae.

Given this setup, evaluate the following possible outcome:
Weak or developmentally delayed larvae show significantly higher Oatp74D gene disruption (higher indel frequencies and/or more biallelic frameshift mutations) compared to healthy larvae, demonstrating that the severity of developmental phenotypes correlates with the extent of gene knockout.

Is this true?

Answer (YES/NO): YES